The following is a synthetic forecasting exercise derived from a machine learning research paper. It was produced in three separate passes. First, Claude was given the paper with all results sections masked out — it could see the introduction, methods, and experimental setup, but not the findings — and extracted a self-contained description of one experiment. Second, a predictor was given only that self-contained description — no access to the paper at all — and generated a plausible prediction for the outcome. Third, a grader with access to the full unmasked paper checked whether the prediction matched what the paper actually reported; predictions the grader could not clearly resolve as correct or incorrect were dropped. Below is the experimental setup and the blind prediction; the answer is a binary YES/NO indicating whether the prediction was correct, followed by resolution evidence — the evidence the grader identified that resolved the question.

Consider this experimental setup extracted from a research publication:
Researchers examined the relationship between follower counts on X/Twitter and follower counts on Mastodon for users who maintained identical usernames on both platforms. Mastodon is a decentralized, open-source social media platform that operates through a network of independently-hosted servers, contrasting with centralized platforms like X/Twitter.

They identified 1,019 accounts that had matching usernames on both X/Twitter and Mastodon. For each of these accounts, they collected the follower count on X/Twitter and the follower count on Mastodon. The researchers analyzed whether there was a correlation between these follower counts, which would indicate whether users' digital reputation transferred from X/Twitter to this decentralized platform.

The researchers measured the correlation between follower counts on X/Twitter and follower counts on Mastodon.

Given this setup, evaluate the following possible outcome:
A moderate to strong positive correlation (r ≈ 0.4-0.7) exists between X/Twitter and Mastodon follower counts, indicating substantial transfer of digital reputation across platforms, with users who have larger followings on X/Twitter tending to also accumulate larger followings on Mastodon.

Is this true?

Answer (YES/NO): NO